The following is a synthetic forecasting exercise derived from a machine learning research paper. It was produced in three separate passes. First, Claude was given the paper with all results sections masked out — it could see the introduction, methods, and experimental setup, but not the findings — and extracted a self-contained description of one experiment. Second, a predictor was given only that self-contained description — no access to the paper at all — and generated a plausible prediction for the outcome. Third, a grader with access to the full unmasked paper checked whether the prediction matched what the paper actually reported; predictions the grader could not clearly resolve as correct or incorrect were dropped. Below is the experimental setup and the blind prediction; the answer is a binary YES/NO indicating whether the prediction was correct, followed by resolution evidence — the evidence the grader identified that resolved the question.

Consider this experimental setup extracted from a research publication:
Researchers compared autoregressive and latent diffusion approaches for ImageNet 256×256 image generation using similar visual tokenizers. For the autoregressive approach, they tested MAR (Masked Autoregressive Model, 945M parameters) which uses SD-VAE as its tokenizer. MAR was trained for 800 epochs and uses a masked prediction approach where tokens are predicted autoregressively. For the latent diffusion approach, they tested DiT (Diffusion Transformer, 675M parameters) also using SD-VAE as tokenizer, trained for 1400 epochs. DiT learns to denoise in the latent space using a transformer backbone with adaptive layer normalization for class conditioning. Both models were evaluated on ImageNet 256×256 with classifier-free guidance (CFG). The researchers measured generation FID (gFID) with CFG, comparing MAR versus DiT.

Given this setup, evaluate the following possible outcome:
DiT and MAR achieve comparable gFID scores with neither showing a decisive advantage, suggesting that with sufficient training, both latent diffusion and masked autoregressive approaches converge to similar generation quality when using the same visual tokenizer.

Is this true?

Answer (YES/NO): NO